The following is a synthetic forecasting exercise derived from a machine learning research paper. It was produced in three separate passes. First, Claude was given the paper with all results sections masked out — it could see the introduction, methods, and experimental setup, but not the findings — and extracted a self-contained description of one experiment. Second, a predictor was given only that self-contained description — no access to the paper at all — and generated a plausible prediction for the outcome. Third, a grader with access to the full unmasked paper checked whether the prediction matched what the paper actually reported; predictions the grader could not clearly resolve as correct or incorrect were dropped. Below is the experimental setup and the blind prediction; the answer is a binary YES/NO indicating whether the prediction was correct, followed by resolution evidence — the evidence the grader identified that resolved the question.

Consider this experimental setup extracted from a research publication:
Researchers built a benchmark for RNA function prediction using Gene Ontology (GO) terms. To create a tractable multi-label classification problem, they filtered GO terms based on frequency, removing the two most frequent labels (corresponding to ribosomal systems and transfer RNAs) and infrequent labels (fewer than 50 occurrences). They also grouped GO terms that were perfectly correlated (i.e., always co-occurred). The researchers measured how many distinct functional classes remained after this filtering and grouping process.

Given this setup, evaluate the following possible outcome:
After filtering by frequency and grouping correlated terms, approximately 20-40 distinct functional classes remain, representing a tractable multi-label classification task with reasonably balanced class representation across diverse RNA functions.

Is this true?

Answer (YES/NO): NO